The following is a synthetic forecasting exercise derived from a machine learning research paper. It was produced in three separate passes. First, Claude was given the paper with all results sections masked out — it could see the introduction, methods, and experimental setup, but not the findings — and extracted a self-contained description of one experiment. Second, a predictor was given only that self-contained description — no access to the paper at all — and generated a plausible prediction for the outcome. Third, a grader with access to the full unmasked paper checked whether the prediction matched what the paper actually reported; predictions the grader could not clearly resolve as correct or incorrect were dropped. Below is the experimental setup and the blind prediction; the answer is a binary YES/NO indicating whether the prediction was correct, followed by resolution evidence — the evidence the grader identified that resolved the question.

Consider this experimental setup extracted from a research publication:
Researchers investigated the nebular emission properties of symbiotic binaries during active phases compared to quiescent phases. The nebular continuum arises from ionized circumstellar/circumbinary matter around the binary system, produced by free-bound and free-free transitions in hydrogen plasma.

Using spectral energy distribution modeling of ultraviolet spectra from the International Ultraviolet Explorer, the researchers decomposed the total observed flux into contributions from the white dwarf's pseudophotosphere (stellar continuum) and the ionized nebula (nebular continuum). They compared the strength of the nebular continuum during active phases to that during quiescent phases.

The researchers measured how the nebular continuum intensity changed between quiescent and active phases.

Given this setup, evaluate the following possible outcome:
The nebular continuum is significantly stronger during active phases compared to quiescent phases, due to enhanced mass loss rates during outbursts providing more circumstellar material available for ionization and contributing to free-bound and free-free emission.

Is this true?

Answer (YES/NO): YES